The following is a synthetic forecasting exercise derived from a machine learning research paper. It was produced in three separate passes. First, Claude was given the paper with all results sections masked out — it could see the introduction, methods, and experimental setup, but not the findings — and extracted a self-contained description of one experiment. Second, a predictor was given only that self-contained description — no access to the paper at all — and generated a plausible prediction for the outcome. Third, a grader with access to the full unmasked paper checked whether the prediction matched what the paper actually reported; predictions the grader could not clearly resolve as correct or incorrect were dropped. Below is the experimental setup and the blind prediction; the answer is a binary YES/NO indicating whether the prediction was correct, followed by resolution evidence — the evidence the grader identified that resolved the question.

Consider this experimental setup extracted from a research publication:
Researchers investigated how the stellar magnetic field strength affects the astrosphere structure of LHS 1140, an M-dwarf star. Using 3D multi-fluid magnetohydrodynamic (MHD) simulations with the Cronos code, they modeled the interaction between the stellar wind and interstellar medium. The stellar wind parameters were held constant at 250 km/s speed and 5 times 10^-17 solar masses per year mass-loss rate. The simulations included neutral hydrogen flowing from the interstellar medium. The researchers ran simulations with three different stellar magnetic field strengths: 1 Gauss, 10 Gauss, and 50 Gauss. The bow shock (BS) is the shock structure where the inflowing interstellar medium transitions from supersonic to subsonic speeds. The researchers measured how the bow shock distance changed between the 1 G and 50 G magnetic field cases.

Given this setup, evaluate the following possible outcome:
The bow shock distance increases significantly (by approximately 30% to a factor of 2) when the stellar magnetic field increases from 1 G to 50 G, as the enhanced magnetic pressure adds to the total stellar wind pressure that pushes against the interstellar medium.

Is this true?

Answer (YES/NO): NO